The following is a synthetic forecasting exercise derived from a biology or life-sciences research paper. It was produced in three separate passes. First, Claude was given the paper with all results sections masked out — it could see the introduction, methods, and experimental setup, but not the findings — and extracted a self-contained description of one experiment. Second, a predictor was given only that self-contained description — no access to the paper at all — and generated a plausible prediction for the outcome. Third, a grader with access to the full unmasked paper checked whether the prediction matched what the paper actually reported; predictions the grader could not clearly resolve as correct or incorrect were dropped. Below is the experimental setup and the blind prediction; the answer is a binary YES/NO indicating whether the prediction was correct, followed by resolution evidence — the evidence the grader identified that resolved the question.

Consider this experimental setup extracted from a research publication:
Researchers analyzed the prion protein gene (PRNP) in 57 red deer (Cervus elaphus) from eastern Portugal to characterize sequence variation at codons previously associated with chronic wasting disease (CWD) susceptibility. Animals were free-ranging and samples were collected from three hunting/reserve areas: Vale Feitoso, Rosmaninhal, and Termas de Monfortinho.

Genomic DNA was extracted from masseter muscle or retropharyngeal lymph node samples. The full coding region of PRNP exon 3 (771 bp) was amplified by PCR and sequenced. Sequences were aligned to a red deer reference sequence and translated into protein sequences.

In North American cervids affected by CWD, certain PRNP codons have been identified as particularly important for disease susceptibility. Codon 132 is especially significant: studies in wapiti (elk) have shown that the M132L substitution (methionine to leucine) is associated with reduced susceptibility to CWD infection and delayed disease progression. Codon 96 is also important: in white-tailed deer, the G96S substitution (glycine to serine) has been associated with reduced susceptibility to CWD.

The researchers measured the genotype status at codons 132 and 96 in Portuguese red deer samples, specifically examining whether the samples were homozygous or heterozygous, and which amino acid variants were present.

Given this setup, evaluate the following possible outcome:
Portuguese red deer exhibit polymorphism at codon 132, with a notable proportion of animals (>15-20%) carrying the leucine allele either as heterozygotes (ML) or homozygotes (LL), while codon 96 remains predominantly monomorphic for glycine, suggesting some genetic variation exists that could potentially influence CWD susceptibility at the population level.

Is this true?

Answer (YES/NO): NO